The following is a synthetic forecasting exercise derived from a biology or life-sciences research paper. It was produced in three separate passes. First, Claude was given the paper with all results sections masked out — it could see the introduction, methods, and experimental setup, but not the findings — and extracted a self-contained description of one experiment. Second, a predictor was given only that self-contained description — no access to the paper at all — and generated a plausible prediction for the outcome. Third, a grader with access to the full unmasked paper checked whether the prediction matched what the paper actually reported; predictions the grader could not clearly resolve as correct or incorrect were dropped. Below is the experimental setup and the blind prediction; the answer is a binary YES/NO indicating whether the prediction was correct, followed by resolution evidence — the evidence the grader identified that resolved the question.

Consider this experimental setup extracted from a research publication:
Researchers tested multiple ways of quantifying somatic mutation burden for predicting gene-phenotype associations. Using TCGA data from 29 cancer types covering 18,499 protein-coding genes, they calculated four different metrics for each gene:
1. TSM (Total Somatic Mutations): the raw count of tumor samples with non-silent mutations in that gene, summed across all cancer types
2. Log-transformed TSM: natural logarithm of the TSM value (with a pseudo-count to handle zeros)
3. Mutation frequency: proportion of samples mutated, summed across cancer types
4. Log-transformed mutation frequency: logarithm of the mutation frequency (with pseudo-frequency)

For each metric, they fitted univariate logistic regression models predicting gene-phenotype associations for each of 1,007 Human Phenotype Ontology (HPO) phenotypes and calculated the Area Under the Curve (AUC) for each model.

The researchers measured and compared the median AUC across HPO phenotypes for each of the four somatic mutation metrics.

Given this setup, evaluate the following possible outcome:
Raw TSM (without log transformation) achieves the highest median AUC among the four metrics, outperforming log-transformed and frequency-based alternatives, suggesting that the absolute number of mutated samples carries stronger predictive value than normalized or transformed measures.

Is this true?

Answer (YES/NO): YES